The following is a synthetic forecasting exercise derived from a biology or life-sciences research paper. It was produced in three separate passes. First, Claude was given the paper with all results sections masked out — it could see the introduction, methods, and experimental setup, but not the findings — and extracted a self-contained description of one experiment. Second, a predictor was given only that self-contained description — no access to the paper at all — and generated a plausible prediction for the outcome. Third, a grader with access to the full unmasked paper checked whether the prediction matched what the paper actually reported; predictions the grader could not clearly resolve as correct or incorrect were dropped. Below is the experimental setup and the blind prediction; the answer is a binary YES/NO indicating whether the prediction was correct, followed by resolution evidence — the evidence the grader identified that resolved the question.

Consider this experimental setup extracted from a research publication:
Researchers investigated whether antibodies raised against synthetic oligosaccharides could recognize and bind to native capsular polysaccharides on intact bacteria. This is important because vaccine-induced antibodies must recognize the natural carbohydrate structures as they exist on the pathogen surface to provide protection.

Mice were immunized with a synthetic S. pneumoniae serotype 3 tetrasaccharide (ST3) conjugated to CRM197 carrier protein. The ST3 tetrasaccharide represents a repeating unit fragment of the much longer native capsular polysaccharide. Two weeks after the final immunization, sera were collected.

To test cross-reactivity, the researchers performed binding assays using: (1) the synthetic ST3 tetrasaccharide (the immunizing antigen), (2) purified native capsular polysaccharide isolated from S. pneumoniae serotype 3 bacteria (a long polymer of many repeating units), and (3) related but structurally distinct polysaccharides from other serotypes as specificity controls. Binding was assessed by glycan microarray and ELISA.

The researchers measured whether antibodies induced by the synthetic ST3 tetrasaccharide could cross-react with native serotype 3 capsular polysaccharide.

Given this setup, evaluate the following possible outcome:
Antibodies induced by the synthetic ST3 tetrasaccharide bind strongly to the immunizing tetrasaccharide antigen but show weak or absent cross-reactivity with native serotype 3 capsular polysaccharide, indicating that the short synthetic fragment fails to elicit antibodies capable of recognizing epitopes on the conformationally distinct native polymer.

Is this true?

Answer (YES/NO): NO